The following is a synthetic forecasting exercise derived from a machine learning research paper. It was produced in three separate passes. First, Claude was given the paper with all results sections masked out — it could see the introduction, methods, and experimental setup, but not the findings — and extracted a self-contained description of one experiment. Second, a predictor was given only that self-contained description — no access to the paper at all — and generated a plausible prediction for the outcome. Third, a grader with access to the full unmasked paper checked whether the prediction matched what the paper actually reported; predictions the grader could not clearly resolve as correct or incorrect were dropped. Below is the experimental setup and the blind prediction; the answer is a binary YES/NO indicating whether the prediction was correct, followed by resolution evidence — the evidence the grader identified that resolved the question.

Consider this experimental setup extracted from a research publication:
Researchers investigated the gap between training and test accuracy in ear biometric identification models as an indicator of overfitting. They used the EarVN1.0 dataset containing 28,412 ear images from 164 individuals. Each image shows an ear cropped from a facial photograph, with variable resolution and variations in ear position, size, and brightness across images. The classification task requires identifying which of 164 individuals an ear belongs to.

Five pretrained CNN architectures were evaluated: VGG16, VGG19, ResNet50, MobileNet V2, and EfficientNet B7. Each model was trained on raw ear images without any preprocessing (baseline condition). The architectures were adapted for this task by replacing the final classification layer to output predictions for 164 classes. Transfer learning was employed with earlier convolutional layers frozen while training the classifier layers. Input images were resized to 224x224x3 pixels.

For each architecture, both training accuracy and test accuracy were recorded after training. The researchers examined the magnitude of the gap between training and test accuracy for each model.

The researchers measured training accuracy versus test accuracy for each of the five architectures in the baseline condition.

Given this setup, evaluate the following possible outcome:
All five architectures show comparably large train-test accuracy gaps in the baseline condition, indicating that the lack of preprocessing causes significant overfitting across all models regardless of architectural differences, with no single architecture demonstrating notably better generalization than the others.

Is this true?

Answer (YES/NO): NO